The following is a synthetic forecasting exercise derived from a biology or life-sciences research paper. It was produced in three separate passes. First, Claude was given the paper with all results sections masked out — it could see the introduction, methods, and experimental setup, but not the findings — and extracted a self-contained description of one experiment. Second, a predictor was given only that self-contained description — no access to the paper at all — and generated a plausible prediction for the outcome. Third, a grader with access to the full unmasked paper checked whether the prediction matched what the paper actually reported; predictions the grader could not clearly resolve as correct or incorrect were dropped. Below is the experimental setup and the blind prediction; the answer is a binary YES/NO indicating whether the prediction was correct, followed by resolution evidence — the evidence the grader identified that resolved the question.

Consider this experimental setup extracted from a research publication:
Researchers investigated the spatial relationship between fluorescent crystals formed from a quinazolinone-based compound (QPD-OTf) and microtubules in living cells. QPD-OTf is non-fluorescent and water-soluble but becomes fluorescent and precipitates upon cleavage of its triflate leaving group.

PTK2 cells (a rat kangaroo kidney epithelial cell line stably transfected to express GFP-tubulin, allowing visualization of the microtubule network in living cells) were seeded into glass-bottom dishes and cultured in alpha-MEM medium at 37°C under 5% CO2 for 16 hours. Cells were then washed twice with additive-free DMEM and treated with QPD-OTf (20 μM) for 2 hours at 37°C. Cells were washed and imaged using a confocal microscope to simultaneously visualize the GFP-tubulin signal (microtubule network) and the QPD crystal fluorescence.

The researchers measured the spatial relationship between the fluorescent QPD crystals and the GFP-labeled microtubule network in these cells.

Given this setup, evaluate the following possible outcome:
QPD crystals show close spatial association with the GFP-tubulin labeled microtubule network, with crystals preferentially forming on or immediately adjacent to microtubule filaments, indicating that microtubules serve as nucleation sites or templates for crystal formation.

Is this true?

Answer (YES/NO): YES